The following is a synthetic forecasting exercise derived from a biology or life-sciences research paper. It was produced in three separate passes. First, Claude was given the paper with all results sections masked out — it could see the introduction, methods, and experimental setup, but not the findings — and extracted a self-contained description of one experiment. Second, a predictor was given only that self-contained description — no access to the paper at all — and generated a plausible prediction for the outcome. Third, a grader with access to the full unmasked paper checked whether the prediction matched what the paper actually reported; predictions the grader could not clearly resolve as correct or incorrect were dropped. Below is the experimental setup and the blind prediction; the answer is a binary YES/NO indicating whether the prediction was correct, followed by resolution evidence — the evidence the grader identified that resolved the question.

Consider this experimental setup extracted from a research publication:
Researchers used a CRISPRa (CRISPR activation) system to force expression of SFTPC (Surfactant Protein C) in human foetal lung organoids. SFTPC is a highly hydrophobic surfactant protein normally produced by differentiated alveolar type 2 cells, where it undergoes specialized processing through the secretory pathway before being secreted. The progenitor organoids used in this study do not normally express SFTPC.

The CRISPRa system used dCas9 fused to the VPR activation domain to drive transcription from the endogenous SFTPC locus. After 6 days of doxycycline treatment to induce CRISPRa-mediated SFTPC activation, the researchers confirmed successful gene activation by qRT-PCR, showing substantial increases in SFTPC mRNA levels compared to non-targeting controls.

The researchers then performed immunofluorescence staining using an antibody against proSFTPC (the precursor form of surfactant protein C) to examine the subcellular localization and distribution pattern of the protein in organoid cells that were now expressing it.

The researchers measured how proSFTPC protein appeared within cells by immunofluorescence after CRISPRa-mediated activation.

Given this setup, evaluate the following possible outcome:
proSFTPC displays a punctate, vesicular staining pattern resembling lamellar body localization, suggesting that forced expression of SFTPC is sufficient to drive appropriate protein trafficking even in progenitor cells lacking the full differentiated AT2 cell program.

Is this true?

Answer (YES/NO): NO